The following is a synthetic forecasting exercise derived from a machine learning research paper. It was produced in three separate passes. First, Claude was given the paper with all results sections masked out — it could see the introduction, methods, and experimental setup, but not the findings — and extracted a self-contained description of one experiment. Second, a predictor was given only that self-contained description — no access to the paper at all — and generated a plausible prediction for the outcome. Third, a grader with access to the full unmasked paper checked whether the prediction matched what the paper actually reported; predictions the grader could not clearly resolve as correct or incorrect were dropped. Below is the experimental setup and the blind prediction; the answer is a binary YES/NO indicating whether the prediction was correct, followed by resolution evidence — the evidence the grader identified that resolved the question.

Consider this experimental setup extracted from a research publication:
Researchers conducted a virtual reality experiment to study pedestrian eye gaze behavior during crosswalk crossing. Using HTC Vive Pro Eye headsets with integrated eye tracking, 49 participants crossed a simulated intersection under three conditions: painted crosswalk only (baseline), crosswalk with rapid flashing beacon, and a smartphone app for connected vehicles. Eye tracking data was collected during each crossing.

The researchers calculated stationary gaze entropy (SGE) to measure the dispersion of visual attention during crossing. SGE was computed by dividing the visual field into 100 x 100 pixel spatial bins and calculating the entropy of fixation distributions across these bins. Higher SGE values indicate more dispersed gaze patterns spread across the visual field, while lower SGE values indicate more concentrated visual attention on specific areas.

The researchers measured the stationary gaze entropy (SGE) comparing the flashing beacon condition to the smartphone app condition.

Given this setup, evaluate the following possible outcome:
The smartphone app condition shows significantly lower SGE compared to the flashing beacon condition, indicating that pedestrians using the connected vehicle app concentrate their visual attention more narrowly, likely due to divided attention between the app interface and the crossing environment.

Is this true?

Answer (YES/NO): NO